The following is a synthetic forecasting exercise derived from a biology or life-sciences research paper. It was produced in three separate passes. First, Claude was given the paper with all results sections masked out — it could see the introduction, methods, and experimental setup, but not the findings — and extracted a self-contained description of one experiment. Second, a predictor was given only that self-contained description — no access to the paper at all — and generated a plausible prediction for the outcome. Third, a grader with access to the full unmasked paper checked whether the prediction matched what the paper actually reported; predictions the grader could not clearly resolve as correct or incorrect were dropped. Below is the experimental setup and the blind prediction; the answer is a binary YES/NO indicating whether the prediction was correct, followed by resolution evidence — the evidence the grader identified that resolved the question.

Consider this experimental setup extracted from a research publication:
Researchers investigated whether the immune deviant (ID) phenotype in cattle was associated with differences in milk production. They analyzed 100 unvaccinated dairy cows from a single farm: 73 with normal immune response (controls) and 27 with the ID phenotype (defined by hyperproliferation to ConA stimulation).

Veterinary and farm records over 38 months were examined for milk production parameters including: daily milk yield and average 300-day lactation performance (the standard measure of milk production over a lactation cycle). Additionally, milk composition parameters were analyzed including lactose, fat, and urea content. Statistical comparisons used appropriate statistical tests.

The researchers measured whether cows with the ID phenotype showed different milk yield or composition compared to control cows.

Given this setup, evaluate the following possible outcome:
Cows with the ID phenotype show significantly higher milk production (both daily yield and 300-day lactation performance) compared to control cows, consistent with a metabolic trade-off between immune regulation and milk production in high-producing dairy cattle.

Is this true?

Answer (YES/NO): NO